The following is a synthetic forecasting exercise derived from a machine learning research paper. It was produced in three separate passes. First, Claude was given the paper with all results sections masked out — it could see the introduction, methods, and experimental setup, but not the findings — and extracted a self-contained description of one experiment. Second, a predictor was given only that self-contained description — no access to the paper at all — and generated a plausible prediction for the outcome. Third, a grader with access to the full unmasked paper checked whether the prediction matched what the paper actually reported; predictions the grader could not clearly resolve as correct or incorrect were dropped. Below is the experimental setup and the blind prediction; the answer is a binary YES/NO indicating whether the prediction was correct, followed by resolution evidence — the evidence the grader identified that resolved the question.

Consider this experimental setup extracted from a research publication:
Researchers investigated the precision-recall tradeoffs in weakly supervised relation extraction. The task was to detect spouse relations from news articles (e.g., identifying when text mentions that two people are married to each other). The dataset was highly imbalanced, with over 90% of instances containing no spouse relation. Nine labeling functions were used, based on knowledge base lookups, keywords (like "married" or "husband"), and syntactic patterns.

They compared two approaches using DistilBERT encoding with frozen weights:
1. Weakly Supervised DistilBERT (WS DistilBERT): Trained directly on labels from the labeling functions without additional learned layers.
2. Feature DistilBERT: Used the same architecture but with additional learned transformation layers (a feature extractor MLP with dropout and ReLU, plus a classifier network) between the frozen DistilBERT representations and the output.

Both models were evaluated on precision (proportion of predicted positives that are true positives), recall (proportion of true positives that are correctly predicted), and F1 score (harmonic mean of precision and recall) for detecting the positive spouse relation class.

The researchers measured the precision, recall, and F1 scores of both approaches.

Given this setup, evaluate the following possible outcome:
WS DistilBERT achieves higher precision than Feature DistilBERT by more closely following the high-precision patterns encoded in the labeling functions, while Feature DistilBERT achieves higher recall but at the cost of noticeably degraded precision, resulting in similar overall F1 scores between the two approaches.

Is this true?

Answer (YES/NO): NO